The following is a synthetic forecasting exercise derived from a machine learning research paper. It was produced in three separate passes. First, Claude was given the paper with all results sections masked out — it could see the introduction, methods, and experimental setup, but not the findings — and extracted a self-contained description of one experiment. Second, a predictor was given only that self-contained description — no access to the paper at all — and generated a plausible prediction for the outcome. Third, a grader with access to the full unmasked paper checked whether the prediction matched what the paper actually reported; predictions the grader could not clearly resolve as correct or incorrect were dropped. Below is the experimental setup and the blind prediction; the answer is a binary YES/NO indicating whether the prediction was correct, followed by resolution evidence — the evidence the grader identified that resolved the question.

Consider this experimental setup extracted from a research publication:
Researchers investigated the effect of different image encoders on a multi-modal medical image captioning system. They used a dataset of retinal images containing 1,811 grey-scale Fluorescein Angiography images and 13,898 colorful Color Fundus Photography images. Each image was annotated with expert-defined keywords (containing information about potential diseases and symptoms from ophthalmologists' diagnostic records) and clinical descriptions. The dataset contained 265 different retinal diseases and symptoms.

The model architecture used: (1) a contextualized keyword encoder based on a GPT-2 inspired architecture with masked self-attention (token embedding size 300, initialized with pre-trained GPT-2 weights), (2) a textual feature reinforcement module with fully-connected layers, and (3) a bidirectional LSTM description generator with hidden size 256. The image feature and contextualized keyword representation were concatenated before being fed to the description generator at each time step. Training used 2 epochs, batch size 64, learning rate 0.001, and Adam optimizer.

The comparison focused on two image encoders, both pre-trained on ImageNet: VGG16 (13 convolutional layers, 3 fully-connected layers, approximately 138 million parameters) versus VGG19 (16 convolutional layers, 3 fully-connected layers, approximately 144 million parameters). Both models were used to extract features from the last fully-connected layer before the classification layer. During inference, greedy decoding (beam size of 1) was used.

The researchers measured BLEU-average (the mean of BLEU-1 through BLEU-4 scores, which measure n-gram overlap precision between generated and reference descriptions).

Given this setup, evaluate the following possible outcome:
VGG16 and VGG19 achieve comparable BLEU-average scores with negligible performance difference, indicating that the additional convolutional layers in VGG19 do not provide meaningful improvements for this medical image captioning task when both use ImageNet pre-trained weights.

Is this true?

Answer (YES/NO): NO